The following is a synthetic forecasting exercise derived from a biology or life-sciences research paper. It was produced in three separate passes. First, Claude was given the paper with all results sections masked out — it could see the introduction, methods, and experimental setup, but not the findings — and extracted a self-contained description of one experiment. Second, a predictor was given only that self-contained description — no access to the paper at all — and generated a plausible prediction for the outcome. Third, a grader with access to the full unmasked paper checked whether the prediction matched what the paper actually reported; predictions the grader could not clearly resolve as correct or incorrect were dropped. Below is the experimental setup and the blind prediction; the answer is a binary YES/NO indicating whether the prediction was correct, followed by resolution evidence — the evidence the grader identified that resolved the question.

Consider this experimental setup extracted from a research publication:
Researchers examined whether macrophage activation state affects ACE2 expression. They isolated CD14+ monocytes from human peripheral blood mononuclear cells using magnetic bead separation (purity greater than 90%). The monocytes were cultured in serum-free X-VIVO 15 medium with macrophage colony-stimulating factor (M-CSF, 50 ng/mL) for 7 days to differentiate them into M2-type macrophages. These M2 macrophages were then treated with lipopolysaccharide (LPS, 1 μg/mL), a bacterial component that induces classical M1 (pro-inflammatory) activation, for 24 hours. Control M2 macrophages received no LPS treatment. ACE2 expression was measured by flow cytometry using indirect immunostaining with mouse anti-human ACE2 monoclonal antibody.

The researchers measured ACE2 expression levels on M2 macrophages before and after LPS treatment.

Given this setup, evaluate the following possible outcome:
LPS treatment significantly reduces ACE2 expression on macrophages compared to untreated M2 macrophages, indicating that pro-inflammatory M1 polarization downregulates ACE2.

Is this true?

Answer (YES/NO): NO